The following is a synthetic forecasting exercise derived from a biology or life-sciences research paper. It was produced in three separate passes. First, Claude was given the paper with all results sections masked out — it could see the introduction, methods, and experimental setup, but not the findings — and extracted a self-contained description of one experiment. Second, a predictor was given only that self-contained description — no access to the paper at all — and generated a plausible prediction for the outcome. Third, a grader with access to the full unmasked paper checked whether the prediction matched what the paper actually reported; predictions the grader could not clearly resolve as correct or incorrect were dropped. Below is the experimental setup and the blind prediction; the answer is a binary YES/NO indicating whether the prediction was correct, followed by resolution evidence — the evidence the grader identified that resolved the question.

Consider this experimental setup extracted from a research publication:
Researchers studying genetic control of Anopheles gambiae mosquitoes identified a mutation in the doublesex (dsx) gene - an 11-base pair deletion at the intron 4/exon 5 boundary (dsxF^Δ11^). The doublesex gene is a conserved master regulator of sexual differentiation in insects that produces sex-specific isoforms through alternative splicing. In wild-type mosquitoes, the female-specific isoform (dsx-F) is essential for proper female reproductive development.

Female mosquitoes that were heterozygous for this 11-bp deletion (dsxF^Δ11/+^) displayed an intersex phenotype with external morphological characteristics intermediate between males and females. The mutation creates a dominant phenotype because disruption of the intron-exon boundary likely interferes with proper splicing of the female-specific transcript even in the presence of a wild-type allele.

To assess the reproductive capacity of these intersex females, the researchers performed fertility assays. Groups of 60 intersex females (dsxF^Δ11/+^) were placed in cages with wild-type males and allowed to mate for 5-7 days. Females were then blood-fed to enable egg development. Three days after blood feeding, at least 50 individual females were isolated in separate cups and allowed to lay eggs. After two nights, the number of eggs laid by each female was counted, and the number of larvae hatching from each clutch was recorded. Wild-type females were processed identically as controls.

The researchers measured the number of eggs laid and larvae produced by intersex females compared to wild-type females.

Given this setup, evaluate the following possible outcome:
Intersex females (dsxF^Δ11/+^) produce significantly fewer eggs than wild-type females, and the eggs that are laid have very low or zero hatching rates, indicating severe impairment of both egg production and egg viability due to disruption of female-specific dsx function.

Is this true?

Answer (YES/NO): NO